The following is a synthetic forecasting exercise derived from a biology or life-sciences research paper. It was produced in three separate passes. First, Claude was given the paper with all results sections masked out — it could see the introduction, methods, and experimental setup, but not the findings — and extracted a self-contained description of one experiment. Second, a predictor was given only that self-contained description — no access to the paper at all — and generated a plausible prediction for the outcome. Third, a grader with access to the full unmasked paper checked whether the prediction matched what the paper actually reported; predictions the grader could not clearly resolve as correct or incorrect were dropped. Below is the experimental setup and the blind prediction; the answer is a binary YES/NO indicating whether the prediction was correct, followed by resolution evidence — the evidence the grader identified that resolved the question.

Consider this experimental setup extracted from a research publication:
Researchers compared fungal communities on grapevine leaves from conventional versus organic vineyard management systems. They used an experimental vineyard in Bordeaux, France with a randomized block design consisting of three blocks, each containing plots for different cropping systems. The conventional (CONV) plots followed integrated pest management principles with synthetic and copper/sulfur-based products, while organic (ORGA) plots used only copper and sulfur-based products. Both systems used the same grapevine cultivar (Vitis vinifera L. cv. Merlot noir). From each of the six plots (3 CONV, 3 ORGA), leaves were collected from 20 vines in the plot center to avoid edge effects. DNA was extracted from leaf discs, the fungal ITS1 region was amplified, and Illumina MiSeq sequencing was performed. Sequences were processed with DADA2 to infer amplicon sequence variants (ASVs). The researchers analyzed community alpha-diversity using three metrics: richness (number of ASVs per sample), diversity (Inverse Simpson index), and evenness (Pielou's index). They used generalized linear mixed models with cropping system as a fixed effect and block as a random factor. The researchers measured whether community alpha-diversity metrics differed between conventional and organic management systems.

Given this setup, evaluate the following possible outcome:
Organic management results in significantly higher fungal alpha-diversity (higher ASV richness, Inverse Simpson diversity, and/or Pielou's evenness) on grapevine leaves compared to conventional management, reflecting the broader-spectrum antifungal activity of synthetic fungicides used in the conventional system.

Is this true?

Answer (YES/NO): YES